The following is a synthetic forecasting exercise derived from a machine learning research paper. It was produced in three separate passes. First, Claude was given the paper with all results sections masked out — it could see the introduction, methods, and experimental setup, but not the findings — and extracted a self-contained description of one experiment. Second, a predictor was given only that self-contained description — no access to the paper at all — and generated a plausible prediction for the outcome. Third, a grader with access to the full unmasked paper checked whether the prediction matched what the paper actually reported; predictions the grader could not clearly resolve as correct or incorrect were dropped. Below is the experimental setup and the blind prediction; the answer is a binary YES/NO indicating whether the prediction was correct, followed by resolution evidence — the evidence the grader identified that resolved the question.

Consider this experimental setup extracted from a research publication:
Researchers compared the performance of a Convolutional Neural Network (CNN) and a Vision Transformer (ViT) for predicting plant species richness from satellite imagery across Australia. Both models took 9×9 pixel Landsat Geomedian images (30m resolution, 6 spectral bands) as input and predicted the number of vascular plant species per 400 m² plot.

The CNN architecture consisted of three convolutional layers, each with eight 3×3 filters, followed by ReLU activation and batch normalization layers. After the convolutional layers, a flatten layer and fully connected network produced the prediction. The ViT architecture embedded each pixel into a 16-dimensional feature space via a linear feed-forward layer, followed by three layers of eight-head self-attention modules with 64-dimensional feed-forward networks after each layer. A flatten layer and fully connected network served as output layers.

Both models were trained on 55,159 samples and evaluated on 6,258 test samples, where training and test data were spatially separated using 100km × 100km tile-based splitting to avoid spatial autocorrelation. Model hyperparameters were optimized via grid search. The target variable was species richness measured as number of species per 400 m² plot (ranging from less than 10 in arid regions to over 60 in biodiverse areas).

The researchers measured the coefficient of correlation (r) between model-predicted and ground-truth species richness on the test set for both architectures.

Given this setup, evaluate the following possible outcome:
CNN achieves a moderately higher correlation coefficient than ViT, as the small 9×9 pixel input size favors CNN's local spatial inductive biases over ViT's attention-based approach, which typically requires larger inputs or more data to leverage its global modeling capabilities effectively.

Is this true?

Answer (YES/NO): NO